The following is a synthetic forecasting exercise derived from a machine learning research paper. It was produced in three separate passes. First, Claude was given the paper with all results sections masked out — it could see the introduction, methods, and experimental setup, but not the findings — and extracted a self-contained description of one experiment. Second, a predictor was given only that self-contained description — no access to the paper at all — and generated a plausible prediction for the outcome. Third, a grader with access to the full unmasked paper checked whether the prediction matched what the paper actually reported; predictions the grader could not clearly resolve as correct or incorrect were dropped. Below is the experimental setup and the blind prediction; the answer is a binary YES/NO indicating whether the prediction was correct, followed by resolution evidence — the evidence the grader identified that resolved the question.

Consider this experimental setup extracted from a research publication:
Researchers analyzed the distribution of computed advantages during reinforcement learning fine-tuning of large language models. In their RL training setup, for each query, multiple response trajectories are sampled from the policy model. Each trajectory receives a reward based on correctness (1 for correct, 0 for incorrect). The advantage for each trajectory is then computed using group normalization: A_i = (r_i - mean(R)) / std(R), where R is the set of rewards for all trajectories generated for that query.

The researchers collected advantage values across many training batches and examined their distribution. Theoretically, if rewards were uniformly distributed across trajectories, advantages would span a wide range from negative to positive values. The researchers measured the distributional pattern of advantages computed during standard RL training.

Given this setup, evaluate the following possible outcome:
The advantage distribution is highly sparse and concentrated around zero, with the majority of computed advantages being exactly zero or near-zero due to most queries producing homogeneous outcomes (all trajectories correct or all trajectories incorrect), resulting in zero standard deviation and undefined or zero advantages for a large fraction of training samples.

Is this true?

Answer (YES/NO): NO